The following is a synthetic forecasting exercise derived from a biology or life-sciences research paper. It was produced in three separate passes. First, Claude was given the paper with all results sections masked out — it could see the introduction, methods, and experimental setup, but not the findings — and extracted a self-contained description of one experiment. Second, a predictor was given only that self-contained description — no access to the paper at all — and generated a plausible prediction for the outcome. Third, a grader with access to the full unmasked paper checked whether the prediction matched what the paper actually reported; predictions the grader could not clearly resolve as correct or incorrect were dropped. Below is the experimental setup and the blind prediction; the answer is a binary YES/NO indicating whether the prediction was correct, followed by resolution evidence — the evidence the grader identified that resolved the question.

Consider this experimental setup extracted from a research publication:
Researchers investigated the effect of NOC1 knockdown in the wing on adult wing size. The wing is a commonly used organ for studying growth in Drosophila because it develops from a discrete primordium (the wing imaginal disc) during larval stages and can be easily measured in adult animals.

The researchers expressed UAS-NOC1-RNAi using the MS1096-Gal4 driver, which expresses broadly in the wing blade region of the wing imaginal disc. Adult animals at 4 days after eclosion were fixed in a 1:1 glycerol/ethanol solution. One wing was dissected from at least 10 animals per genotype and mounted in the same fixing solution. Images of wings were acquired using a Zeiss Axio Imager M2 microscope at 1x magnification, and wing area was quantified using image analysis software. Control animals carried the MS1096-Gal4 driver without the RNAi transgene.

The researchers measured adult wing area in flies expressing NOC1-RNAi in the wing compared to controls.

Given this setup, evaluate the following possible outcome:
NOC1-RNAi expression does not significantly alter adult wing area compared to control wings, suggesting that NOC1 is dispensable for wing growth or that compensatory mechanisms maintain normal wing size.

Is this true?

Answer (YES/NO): NO